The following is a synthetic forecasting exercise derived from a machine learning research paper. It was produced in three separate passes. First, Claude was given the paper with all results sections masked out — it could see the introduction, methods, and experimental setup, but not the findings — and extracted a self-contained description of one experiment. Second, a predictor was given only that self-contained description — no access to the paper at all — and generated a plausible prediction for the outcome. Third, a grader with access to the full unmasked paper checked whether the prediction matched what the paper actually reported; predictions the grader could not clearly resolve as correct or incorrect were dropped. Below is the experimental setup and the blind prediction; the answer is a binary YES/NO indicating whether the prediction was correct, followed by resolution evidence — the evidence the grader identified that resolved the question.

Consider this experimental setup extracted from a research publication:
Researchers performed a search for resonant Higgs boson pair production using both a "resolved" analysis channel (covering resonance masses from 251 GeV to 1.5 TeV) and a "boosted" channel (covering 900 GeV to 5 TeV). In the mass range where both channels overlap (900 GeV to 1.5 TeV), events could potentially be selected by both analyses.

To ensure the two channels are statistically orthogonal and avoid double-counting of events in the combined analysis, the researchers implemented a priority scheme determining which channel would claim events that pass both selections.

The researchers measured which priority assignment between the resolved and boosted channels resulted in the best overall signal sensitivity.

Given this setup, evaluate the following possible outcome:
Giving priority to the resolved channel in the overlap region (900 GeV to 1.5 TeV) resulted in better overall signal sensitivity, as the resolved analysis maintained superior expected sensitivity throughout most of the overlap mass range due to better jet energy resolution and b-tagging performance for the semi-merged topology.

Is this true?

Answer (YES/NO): YES